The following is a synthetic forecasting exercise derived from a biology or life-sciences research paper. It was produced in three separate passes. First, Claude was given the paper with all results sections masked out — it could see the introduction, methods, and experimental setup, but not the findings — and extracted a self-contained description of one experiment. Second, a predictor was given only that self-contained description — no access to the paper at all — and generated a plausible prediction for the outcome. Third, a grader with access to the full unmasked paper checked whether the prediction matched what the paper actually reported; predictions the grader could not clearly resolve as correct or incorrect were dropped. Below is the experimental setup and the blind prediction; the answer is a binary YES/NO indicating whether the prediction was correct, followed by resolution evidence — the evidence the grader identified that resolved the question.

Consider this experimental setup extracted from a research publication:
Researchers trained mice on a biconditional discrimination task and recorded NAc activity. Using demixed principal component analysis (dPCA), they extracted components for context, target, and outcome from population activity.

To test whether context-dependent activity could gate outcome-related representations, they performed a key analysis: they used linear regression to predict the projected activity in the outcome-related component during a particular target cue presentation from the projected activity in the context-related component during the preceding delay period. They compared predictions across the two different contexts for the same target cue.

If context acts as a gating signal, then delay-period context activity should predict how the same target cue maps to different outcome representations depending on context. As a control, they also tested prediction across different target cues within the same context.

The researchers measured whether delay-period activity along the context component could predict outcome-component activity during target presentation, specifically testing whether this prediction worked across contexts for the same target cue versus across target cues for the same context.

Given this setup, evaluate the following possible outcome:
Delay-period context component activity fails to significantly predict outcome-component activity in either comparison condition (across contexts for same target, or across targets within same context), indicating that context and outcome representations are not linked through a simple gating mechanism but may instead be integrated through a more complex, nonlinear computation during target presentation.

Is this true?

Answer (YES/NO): NO